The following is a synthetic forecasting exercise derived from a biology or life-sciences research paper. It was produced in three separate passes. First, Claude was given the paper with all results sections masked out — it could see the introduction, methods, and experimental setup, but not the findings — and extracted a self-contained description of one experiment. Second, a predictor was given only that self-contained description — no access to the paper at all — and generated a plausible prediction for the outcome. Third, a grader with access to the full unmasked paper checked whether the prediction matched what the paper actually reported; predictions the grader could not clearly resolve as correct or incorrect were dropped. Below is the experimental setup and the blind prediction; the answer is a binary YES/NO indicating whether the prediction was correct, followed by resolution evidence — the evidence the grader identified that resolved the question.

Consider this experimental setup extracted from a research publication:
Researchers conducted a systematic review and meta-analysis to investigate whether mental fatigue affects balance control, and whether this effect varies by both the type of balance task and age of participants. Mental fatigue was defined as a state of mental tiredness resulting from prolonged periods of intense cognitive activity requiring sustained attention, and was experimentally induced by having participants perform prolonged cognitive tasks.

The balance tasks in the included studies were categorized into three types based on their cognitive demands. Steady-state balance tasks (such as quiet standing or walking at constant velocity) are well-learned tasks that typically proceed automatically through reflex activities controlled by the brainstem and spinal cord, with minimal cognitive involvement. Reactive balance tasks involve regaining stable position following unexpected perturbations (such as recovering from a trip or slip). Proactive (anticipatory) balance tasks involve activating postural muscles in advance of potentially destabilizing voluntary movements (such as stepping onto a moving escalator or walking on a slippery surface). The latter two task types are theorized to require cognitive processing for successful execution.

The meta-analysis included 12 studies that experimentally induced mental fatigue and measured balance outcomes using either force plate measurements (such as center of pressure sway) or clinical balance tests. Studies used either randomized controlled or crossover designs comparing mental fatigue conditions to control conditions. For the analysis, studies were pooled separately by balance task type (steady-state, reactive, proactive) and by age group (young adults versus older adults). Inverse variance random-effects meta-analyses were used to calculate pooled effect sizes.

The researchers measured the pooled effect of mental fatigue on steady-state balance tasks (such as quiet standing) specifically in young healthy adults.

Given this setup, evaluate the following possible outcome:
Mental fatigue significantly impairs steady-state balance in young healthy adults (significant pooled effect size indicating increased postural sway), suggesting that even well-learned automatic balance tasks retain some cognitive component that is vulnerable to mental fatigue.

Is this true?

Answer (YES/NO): NO